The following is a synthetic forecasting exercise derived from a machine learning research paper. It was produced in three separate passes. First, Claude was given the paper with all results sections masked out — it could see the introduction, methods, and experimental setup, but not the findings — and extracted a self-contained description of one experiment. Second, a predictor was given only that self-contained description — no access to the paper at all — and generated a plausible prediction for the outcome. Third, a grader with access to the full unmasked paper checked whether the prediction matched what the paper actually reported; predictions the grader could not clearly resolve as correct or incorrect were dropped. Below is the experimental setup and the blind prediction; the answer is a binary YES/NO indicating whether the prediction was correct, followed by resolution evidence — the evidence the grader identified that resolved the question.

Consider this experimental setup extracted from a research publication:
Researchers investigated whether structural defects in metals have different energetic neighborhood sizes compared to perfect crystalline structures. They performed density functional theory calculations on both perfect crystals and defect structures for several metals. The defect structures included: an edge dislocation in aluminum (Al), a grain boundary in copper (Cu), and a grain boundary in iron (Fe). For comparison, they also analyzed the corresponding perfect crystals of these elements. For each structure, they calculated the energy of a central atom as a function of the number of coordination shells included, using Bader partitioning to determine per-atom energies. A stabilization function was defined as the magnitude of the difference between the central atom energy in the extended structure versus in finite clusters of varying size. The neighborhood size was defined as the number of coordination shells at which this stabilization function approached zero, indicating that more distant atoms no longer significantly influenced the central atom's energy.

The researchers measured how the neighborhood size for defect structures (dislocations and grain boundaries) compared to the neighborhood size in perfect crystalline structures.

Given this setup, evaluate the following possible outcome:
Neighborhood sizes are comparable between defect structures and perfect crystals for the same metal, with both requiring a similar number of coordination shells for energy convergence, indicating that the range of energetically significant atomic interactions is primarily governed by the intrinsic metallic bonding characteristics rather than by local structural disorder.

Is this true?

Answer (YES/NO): YES